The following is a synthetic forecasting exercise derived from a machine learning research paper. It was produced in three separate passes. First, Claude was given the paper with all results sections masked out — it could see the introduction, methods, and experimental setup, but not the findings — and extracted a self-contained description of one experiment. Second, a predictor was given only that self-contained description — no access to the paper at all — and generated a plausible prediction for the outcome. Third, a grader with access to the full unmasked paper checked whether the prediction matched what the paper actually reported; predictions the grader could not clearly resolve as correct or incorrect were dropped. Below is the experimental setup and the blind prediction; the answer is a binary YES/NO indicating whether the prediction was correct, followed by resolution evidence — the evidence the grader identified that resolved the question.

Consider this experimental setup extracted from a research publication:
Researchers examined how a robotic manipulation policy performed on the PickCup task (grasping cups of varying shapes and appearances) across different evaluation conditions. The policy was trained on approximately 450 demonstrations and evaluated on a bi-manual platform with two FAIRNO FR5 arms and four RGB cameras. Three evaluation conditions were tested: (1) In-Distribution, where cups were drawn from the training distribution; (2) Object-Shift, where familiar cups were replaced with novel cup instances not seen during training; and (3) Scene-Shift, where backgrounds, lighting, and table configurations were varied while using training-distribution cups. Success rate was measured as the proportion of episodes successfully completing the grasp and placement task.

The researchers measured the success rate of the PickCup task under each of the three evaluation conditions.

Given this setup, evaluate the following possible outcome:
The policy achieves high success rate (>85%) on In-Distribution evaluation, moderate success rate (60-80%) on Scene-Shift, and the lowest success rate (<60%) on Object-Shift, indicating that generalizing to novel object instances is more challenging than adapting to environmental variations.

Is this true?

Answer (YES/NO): NO